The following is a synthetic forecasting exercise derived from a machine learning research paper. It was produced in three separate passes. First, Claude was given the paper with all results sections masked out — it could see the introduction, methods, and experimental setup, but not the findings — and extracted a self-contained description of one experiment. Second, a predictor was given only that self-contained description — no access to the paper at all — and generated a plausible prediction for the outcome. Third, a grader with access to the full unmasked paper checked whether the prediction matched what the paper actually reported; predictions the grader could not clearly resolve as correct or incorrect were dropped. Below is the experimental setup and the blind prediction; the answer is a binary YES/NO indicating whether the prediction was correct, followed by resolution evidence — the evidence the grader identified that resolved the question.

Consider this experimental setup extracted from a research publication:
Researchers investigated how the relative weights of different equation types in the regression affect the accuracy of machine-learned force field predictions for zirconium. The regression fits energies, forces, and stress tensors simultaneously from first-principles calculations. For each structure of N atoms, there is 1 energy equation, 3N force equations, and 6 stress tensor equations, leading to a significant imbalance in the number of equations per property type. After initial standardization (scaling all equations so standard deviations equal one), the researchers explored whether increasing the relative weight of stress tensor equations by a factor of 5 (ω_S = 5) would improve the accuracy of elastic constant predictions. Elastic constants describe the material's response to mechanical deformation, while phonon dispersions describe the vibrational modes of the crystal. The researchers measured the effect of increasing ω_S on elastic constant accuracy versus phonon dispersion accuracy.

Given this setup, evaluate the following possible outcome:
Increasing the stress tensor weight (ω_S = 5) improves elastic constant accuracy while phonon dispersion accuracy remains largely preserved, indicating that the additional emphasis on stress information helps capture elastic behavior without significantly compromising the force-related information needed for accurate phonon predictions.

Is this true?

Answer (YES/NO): NO